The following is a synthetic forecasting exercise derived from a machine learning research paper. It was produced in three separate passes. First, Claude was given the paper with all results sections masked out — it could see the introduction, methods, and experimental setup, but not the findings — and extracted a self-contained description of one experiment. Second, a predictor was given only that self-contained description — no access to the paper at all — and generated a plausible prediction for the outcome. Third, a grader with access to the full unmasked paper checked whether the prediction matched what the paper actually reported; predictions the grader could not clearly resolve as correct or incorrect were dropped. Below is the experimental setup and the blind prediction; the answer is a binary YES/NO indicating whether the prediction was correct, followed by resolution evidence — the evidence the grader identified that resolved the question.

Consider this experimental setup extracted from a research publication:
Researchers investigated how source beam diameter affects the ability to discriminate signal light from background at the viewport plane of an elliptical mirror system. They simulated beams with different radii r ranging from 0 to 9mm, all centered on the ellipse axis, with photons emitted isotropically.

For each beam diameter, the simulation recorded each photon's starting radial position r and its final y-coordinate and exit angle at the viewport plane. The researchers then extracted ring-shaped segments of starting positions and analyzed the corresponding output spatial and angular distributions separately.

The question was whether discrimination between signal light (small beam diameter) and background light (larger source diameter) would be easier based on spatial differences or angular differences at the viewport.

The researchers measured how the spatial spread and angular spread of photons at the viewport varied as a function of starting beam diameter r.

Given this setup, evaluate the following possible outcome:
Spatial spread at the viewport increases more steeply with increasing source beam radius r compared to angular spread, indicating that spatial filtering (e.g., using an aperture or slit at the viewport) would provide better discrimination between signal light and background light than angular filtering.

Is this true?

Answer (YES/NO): NO